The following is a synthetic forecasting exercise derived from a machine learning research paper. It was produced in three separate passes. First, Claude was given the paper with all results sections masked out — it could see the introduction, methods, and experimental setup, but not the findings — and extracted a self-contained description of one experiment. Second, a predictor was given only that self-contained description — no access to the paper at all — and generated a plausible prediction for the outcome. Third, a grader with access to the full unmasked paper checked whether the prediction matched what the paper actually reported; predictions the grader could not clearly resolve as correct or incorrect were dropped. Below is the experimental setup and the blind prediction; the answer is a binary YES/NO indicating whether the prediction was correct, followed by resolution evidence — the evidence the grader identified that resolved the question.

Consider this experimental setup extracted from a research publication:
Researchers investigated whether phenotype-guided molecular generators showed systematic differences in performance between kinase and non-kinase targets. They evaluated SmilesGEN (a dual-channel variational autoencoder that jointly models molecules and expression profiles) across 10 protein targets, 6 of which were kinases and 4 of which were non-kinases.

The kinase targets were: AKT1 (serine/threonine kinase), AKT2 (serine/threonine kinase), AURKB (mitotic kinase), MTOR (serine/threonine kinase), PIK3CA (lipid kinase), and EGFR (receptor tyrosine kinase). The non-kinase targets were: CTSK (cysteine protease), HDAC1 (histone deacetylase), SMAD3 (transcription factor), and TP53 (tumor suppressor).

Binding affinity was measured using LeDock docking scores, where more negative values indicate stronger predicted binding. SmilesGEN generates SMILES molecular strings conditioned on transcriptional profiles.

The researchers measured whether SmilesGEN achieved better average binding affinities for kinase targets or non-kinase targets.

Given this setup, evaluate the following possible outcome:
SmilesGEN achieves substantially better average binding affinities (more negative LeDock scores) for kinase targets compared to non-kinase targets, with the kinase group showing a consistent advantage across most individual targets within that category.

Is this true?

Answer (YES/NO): YES